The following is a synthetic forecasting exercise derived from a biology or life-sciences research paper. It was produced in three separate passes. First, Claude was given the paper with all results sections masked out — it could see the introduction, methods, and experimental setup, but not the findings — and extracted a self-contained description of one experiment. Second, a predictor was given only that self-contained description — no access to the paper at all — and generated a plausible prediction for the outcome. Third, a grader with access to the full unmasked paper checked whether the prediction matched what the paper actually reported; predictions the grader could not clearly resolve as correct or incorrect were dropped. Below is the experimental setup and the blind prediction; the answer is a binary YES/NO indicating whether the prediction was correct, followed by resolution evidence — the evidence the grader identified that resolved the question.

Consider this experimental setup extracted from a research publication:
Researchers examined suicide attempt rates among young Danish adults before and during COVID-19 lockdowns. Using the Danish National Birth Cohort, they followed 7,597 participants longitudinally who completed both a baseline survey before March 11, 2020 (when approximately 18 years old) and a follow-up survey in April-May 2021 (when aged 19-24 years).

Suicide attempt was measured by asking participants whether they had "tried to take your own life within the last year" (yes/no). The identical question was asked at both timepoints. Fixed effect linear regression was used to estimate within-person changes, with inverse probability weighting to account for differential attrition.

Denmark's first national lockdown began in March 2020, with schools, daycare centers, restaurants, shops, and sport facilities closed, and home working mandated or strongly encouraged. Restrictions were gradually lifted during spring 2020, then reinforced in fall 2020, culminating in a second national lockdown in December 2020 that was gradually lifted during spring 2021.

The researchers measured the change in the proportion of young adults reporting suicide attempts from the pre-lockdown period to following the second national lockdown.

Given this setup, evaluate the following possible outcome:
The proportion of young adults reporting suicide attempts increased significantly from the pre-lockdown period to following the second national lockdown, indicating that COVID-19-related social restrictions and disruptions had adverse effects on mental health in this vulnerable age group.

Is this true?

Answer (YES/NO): NO